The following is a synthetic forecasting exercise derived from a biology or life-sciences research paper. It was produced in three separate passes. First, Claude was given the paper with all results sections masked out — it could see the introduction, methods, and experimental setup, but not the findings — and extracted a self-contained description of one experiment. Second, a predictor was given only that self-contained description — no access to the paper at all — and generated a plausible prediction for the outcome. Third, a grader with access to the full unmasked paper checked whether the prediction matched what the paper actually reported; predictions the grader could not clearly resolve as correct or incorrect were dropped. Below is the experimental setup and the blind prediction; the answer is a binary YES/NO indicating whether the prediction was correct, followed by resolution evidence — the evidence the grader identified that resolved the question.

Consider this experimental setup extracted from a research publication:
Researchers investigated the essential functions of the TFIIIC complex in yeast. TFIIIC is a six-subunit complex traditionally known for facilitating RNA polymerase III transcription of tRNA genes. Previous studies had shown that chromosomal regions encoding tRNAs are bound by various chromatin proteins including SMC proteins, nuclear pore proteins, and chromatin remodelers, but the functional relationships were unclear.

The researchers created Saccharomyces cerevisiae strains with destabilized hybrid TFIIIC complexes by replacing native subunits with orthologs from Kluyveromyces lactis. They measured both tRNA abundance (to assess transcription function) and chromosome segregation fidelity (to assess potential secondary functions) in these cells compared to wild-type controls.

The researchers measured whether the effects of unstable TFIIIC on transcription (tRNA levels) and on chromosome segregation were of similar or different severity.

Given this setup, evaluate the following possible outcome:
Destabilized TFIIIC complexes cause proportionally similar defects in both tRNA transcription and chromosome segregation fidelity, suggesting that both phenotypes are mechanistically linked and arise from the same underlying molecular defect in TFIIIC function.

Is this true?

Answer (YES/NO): NO